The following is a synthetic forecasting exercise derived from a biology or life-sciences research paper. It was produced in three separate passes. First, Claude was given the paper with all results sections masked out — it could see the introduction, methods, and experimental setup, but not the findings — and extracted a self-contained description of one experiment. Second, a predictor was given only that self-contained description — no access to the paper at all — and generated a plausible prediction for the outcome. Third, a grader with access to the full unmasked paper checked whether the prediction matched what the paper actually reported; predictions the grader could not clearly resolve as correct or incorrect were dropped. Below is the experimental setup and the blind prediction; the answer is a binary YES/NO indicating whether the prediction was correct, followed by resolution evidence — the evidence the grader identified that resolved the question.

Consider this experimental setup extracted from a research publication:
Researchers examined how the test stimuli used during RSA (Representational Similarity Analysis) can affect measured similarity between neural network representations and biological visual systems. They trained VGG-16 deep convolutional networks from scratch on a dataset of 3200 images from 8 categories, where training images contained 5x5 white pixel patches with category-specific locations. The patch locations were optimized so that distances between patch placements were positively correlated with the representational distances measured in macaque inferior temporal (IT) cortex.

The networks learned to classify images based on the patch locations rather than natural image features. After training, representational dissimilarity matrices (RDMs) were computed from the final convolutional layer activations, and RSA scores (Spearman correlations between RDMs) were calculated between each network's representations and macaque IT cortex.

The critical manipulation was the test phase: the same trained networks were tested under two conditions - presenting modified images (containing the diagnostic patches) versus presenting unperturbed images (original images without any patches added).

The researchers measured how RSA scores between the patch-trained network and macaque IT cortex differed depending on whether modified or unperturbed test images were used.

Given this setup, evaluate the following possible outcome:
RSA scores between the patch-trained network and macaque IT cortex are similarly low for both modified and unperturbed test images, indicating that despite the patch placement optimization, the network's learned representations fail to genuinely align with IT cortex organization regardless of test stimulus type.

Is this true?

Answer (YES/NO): NO